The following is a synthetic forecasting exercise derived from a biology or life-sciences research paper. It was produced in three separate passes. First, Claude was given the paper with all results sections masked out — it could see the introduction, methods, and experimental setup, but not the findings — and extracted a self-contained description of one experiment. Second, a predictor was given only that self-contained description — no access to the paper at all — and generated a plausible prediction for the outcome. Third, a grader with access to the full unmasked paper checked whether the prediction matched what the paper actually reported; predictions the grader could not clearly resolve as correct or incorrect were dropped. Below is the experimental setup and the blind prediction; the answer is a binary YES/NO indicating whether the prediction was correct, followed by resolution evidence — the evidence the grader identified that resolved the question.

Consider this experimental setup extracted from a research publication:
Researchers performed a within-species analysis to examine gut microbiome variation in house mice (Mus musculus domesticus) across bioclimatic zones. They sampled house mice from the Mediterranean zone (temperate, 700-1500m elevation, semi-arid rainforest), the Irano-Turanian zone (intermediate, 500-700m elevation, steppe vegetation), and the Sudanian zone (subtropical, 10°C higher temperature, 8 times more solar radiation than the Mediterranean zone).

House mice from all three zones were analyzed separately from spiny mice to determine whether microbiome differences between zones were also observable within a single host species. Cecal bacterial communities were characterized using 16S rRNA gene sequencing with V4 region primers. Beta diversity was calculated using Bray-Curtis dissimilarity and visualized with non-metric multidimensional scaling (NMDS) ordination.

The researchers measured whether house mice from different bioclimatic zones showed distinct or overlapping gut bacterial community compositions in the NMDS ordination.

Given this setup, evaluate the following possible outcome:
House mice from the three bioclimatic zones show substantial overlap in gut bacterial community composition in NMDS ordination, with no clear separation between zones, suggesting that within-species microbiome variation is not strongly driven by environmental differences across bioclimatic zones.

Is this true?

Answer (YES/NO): NO